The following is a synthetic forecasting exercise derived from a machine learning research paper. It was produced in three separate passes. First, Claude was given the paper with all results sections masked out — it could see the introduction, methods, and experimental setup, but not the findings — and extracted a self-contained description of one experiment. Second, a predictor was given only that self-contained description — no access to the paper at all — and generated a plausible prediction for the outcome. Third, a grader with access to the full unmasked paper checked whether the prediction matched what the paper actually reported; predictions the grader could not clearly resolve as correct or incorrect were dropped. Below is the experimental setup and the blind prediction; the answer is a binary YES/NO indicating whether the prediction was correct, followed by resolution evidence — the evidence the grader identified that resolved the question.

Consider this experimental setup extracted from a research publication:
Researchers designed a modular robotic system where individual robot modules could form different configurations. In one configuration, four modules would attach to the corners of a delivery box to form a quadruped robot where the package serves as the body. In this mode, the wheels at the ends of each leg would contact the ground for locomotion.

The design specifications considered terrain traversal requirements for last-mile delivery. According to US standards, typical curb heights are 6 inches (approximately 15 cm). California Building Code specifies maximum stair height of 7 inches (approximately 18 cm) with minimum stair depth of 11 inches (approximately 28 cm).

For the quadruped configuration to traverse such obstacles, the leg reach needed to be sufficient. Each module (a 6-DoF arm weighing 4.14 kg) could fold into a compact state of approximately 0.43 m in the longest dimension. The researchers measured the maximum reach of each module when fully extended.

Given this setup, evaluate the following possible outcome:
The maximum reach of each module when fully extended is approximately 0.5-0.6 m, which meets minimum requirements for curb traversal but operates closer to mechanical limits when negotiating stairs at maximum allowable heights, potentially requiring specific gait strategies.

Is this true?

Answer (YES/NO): NO